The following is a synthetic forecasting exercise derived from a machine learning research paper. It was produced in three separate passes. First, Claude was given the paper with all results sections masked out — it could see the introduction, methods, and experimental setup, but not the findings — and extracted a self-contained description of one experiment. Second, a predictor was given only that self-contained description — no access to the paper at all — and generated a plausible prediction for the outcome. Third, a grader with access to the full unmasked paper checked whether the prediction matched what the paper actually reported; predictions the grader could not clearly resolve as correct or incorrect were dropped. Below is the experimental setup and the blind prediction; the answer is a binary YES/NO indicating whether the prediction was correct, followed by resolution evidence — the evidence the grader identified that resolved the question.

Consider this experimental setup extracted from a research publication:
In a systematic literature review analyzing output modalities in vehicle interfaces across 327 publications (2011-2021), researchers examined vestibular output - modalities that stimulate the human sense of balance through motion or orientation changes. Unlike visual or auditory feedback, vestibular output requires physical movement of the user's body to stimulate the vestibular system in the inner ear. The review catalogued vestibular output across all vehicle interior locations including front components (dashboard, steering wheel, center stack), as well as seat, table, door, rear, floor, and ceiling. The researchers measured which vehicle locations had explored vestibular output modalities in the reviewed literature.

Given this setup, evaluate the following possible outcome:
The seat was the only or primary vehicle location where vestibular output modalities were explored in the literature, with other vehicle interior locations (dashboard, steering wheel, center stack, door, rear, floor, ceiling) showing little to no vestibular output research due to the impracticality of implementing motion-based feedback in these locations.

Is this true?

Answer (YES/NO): YES